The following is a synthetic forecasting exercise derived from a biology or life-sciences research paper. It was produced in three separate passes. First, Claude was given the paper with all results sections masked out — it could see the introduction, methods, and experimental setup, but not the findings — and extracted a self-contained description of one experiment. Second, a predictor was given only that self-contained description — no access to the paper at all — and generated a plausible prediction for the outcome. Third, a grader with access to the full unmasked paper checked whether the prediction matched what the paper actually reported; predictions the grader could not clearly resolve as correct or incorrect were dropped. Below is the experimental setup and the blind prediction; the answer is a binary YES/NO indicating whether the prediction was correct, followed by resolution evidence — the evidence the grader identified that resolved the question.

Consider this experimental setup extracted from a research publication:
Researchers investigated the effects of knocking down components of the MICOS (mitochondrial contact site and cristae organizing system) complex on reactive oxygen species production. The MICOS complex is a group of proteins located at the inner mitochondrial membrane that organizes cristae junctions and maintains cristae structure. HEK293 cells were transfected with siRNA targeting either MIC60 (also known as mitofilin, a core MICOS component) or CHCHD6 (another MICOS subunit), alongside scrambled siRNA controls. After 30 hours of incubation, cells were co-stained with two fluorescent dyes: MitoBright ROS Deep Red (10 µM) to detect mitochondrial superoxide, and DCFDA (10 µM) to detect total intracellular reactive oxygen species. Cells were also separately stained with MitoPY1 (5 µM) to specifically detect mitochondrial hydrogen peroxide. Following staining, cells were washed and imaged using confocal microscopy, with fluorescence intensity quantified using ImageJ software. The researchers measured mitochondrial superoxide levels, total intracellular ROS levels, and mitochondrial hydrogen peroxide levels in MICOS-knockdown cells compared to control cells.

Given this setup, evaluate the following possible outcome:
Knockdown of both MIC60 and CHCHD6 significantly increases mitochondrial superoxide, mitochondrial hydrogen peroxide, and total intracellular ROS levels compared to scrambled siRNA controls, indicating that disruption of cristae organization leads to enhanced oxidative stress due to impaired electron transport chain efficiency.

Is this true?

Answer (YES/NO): NO